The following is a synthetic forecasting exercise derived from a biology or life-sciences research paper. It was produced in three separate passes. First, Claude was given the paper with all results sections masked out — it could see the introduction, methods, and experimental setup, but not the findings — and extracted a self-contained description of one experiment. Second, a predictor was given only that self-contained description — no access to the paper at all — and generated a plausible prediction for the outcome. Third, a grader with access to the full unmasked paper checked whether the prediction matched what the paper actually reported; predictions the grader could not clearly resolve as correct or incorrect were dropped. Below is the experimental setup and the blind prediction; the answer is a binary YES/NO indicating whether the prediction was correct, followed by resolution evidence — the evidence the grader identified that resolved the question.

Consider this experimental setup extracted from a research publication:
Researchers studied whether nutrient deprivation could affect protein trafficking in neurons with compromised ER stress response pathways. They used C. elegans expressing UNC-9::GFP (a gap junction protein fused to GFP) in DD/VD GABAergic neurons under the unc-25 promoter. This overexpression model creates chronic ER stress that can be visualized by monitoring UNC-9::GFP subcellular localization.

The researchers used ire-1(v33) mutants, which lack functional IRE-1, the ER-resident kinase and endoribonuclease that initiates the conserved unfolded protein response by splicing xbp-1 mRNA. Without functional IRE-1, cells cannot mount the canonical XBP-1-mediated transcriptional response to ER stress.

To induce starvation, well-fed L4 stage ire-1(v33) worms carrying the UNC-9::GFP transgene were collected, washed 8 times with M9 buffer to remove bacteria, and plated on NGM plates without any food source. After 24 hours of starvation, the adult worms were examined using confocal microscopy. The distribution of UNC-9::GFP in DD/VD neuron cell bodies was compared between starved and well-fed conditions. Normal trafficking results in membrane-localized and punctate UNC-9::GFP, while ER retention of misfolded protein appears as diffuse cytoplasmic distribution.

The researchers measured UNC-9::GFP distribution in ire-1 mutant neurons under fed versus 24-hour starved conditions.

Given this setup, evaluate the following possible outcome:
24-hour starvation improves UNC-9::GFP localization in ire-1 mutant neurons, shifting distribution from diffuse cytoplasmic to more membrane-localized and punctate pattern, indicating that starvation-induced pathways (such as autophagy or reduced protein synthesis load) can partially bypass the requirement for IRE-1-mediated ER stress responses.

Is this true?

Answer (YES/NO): YES